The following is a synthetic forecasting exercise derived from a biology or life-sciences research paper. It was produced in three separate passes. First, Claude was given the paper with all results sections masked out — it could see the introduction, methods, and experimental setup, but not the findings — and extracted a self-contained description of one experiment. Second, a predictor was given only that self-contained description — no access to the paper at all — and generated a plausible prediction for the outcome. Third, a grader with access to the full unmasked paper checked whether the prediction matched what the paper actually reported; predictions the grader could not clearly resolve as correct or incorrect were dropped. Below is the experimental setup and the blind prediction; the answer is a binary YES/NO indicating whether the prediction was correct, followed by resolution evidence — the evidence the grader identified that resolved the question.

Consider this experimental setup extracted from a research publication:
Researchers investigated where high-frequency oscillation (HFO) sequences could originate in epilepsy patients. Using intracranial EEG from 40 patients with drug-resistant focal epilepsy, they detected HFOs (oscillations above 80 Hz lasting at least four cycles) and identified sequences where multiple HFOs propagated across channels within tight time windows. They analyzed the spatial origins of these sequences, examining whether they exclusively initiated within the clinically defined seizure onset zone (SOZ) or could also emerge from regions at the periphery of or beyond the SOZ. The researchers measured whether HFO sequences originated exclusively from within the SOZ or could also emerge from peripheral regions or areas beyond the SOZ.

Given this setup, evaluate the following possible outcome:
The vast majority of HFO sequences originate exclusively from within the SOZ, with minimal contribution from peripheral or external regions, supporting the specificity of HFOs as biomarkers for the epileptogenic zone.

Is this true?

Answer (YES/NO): NO